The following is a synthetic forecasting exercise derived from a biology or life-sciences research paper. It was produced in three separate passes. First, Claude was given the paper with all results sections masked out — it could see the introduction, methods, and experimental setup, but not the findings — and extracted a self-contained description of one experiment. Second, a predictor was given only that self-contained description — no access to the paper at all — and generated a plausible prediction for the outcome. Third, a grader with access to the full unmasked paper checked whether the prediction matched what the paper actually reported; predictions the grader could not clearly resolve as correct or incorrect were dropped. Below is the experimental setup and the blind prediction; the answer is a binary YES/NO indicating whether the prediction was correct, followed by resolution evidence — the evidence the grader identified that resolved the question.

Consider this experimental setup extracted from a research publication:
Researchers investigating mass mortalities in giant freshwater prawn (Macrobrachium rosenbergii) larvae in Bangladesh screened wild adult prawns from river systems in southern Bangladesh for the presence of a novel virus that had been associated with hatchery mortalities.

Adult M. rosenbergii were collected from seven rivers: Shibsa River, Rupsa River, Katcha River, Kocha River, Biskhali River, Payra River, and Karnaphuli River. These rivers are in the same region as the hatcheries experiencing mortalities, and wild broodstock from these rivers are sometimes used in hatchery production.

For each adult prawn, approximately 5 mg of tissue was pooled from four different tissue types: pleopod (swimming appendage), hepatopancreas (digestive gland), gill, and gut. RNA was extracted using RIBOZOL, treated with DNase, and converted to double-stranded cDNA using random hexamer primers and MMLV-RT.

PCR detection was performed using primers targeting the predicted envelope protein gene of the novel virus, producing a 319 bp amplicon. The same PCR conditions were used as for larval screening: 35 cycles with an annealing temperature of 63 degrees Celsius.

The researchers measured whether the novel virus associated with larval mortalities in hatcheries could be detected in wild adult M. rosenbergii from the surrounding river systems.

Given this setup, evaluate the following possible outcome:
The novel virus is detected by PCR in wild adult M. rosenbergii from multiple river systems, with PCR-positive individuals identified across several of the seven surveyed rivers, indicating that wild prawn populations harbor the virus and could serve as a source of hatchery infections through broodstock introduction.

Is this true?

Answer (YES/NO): NO